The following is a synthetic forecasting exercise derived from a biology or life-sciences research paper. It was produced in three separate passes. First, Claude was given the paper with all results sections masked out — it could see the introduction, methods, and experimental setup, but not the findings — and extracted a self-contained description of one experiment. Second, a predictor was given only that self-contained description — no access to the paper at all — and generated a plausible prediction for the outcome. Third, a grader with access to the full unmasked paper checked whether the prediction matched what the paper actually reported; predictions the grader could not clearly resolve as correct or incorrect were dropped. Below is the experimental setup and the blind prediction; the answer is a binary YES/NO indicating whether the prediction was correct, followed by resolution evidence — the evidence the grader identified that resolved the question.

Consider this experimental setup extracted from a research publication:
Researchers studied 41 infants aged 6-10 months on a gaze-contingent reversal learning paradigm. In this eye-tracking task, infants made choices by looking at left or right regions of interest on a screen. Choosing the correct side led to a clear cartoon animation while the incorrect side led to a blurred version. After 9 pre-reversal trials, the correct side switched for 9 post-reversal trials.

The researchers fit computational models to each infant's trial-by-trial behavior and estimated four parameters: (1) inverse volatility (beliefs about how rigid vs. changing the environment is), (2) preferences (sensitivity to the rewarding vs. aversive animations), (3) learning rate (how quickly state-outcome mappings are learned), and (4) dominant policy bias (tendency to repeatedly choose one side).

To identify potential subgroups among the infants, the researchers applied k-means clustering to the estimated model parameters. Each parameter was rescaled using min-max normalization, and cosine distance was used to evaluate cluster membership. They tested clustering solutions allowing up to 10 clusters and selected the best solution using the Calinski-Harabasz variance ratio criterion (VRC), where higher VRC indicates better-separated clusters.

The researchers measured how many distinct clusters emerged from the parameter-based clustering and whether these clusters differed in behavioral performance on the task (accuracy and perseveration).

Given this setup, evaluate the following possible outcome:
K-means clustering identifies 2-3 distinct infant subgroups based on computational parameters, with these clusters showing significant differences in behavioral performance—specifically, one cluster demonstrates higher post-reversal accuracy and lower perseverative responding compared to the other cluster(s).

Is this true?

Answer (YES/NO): YES